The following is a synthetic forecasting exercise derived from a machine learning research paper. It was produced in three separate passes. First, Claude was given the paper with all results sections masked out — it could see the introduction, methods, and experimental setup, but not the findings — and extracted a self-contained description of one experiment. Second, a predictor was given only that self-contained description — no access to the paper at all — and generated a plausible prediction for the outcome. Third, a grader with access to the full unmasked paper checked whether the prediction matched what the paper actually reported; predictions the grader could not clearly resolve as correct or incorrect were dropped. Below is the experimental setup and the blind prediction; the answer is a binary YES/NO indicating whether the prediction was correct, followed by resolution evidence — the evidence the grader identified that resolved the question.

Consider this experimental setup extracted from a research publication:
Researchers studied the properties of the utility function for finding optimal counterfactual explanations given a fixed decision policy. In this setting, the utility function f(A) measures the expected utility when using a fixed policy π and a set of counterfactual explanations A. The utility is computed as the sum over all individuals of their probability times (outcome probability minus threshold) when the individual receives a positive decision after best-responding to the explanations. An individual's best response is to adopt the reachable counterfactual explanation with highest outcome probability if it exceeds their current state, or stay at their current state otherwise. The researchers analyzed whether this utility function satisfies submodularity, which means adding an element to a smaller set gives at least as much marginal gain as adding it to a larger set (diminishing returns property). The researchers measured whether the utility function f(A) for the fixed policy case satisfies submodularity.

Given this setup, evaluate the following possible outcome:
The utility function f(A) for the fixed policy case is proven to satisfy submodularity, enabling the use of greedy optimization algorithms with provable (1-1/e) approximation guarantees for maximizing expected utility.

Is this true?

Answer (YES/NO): YES